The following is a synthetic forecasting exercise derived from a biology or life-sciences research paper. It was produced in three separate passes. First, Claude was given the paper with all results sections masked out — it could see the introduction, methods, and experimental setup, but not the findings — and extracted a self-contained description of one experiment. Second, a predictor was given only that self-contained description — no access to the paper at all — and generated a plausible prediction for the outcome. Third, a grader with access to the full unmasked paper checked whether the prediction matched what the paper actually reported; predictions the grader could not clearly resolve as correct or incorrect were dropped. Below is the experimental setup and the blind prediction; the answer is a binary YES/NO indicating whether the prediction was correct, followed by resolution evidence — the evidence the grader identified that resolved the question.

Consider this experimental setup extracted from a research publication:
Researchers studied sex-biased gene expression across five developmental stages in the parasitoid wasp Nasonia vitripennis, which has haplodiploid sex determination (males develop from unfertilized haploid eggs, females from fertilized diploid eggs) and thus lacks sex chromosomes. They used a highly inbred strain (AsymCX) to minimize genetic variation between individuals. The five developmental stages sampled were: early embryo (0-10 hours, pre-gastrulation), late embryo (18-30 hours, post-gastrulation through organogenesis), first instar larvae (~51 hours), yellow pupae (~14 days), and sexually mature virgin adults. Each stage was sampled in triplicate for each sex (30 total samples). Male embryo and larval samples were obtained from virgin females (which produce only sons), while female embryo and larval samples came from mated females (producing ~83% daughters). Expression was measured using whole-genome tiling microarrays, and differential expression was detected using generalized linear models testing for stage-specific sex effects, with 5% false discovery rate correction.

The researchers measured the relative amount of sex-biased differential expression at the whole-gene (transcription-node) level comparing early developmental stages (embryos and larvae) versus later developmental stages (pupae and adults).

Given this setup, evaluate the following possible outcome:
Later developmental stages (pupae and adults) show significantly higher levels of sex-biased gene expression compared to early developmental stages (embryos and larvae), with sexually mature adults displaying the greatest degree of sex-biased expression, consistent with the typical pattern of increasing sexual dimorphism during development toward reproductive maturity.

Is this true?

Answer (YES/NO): YES